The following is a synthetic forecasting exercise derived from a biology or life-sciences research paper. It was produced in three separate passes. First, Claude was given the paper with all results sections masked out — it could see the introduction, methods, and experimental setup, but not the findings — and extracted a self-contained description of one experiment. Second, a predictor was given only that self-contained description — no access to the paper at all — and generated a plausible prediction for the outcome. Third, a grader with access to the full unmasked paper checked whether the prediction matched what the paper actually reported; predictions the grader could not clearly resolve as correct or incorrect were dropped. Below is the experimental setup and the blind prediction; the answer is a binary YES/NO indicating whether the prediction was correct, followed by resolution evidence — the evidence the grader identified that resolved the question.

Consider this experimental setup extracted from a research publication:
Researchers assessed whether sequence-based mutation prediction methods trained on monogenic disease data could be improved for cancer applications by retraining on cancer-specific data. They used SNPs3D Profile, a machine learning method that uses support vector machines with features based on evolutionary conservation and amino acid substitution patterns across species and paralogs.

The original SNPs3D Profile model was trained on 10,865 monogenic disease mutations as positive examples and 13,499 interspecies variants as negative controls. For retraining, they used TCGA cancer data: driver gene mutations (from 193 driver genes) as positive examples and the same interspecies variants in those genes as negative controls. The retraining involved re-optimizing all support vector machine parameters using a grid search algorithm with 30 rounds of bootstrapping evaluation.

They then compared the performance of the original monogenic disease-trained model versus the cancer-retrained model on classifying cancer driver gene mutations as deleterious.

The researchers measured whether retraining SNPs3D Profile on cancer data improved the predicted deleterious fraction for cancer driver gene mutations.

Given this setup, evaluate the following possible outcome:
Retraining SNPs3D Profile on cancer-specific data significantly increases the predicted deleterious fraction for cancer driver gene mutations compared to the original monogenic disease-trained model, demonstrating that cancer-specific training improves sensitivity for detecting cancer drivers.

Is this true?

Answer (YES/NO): NO